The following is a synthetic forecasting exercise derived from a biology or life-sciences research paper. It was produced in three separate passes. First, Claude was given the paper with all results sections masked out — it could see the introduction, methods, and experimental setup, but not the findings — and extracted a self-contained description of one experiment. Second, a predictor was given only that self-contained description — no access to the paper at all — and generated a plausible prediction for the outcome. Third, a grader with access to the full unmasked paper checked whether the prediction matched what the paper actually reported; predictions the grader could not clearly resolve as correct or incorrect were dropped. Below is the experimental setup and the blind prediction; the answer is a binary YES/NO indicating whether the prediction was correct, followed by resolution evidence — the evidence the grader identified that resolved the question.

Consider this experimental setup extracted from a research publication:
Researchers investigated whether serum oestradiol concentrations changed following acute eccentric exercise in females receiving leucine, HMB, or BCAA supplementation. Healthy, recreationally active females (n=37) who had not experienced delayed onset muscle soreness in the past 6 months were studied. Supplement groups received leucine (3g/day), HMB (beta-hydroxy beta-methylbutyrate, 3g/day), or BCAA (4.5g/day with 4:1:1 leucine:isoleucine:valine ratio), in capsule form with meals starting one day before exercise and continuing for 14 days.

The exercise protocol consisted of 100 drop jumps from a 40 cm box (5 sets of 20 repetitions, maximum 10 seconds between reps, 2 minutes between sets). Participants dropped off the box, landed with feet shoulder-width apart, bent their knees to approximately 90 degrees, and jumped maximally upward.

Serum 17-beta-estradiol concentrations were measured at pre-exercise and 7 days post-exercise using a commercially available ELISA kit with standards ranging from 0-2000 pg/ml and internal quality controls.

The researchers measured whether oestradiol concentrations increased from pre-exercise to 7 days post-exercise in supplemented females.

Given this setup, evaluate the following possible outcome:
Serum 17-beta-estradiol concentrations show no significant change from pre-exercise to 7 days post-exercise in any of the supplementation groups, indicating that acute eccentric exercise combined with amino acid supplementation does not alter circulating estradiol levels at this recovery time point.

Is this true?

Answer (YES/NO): YES